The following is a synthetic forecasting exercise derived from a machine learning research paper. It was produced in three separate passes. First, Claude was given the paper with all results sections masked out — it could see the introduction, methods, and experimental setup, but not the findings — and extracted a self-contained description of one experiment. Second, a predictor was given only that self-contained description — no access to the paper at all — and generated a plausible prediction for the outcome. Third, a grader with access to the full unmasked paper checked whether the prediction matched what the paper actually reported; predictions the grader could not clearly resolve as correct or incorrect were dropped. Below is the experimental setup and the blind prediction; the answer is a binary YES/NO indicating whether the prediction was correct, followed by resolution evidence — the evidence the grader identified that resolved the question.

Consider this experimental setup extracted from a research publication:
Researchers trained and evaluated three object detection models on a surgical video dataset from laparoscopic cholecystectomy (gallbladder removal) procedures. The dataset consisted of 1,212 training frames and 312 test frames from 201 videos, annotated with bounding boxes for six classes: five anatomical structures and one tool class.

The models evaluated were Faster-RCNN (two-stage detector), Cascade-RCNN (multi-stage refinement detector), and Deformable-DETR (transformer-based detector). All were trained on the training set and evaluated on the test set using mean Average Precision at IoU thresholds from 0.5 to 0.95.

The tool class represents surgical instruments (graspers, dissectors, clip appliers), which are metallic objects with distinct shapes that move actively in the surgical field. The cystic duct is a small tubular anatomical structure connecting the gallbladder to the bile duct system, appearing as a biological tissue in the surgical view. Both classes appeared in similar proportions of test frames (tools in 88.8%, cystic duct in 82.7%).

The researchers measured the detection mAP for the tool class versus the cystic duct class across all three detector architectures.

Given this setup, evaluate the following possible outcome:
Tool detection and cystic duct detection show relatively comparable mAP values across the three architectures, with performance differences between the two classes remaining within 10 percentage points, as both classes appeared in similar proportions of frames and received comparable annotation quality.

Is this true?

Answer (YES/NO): NO